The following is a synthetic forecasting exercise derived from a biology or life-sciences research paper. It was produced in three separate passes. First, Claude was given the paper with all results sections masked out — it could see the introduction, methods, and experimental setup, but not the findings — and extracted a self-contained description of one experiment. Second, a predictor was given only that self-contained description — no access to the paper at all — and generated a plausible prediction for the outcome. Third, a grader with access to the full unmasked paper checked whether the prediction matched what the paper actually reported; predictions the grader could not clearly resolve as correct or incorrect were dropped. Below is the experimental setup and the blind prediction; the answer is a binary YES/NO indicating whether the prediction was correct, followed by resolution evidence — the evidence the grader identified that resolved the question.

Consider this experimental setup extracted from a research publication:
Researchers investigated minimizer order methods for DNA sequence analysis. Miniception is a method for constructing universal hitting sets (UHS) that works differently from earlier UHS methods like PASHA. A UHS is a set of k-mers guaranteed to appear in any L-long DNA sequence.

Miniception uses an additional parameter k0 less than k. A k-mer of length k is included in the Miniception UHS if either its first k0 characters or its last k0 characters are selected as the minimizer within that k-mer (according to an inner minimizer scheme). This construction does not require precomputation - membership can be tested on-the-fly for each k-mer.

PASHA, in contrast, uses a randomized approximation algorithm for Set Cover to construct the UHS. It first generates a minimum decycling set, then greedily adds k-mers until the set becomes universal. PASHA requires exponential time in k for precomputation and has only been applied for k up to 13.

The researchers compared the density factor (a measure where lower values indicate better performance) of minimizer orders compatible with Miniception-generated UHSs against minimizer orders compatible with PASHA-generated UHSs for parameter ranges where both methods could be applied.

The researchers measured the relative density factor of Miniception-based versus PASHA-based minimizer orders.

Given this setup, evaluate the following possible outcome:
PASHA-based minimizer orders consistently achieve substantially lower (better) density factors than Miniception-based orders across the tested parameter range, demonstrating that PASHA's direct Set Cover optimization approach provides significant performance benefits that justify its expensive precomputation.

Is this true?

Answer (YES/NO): NO